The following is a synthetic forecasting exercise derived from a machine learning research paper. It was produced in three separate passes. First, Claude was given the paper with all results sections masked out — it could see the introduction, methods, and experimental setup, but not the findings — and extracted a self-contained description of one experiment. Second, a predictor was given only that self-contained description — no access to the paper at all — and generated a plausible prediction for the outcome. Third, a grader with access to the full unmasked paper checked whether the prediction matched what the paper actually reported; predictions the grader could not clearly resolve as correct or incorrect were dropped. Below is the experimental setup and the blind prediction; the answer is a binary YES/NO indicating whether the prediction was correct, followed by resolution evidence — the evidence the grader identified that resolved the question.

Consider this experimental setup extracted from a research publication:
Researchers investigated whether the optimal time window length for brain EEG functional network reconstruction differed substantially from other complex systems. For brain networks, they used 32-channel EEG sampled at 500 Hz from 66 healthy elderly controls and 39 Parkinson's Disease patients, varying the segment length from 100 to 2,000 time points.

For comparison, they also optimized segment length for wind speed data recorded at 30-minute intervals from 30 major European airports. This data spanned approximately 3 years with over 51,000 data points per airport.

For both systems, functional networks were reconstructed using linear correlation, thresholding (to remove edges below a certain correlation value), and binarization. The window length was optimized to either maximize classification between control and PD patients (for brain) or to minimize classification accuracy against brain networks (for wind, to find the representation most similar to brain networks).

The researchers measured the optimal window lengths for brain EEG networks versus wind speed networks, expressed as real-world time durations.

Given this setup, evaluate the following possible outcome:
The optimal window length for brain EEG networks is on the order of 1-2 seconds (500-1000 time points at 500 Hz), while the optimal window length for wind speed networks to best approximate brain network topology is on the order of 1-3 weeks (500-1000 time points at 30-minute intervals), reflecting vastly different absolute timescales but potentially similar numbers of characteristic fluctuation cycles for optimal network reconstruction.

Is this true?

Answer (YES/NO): NO